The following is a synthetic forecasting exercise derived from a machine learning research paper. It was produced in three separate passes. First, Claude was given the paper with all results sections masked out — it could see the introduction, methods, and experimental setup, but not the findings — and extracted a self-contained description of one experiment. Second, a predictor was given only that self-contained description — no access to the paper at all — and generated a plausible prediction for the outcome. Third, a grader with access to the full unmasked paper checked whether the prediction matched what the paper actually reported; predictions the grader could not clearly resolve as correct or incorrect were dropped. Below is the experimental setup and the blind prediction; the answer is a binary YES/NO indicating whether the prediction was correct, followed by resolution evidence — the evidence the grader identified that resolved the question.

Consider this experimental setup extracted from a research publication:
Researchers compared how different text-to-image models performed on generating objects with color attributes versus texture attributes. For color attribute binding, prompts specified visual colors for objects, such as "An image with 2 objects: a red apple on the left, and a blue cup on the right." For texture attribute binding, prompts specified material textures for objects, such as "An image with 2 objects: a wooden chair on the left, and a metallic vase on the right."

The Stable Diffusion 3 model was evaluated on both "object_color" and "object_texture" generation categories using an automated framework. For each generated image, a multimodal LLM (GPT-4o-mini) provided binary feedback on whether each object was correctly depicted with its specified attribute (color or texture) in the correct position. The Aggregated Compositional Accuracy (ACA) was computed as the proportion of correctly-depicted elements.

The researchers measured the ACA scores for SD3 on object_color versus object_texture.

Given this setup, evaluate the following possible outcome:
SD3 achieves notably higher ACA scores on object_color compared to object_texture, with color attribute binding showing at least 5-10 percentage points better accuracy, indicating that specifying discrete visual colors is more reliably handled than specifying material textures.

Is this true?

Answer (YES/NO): YES